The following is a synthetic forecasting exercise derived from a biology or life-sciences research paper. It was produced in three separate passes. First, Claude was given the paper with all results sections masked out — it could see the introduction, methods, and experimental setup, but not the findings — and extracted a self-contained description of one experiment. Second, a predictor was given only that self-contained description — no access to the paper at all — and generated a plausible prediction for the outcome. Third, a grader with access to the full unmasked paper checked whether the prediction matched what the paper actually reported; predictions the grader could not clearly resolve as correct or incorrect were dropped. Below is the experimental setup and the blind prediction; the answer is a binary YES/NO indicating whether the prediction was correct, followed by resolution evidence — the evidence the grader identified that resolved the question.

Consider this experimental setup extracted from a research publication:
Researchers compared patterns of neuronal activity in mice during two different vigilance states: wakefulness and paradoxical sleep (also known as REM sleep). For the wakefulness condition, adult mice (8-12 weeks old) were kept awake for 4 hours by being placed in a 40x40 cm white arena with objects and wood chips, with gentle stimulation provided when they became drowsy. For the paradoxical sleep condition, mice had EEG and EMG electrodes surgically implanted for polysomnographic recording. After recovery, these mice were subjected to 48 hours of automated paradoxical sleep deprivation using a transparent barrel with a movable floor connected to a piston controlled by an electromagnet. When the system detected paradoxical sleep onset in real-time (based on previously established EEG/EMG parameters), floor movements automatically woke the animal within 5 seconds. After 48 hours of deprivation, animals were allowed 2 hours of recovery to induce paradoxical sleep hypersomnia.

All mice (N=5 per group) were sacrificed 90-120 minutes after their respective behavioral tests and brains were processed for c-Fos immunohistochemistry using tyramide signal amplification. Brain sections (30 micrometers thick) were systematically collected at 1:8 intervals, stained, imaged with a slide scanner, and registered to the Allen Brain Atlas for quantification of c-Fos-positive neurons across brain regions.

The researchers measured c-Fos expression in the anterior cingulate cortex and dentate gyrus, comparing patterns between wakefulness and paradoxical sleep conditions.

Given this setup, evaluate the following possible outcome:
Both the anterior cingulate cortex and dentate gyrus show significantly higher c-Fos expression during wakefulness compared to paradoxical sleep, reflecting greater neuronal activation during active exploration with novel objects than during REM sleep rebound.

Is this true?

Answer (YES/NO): NO